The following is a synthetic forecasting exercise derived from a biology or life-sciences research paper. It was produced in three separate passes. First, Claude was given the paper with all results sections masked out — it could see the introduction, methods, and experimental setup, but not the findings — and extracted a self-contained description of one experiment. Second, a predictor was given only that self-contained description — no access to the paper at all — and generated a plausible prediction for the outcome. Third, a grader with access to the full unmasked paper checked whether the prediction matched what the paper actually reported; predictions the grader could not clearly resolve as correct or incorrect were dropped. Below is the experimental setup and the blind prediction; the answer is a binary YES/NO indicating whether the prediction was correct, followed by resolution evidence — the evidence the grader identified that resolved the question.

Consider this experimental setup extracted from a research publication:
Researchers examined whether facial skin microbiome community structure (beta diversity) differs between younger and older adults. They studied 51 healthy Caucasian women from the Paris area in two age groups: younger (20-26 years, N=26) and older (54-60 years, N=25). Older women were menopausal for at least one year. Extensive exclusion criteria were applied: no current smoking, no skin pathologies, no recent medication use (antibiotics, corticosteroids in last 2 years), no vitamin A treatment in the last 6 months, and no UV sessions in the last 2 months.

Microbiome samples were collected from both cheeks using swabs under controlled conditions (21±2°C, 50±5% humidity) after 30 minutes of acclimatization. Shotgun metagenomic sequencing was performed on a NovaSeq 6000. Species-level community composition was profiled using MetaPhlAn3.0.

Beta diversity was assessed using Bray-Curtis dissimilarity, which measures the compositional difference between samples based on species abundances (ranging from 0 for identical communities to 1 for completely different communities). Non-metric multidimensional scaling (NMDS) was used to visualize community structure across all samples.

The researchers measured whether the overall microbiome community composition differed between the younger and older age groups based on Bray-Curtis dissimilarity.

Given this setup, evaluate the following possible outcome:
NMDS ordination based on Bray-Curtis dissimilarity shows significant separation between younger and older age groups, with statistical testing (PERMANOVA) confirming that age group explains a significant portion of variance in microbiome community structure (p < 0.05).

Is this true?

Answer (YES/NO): NO